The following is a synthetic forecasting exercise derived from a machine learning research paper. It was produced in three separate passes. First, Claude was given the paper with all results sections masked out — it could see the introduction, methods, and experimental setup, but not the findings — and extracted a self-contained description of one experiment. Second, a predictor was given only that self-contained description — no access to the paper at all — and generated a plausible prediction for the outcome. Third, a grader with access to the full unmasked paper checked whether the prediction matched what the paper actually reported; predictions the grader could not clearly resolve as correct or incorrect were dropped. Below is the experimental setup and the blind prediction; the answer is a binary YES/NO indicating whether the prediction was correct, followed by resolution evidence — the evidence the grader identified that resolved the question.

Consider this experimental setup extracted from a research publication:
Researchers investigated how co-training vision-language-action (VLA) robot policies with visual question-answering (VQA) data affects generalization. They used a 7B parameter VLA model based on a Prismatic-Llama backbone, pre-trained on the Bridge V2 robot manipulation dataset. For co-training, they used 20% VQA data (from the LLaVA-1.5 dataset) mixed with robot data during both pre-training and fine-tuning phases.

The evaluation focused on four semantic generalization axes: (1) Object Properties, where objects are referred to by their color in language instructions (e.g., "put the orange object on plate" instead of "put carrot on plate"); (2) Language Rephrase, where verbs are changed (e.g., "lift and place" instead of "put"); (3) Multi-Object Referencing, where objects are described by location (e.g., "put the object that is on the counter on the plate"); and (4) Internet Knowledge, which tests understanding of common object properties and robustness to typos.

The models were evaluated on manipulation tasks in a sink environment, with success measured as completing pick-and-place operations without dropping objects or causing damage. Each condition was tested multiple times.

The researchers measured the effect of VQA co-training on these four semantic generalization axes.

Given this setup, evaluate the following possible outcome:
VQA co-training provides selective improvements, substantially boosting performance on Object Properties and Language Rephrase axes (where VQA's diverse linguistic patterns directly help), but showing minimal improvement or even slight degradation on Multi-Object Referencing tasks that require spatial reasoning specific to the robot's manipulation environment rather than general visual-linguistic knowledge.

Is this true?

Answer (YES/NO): NO